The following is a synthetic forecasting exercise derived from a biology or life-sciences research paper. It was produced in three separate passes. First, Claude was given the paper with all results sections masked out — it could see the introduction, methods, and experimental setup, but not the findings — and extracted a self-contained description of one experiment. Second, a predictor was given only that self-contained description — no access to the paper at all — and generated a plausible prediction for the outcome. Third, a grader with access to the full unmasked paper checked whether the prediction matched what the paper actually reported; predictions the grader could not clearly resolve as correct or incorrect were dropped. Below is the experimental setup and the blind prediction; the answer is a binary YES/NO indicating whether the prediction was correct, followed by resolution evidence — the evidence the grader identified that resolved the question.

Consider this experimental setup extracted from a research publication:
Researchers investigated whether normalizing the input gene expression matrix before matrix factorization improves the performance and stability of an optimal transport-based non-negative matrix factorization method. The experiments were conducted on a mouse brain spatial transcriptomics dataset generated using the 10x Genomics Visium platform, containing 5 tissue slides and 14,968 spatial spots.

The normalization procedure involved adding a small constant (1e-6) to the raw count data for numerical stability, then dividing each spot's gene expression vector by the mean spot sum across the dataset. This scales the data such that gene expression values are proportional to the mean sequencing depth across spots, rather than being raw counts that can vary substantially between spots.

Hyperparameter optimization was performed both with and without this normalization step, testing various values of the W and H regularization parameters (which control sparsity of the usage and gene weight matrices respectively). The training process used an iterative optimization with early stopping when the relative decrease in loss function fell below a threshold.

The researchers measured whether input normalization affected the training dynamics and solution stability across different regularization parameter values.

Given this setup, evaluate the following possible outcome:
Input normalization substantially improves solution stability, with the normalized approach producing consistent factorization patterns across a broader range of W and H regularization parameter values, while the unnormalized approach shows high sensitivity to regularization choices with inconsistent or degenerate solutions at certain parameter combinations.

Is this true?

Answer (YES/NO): YES